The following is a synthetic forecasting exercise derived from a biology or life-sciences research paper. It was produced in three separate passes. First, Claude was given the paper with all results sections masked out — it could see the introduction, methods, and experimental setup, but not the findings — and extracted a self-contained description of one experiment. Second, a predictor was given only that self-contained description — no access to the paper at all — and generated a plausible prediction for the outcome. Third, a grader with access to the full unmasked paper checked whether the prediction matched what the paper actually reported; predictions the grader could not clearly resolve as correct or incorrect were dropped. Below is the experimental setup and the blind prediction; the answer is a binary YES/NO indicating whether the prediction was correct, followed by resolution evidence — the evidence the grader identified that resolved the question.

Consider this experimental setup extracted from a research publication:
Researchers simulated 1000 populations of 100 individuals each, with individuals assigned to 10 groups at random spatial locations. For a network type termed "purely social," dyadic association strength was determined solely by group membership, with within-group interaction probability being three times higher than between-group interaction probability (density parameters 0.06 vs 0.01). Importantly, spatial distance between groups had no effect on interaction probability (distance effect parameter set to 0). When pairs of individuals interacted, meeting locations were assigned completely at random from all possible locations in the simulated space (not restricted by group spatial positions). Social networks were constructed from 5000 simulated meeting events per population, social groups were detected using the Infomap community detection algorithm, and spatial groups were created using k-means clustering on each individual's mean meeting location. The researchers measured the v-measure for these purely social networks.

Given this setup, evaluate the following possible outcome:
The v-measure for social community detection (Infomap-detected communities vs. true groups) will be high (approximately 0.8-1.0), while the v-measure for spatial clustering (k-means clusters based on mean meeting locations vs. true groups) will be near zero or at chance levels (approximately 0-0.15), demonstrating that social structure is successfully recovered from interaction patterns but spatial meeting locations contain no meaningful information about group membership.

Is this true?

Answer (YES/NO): NO